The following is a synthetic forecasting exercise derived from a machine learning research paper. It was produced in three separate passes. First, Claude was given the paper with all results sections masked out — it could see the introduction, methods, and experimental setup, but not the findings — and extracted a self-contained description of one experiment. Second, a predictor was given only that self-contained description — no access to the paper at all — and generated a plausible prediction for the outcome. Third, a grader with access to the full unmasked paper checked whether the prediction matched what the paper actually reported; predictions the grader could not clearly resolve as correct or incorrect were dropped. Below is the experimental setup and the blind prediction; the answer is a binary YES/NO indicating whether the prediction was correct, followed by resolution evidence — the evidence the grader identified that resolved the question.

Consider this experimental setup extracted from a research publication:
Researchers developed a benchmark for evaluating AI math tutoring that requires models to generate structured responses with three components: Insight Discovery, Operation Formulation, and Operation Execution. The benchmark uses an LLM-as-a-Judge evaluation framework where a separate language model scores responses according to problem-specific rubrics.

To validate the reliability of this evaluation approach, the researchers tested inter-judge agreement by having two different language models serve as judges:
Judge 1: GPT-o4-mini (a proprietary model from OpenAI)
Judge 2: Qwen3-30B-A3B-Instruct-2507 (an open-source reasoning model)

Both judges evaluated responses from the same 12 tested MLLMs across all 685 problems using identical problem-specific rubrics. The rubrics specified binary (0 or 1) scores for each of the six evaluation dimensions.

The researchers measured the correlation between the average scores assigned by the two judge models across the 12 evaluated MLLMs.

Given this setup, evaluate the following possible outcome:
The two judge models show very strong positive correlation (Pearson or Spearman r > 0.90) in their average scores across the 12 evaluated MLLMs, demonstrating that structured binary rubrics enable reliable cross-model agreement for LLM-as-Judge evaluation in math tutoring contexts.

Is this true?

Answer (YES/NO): YES